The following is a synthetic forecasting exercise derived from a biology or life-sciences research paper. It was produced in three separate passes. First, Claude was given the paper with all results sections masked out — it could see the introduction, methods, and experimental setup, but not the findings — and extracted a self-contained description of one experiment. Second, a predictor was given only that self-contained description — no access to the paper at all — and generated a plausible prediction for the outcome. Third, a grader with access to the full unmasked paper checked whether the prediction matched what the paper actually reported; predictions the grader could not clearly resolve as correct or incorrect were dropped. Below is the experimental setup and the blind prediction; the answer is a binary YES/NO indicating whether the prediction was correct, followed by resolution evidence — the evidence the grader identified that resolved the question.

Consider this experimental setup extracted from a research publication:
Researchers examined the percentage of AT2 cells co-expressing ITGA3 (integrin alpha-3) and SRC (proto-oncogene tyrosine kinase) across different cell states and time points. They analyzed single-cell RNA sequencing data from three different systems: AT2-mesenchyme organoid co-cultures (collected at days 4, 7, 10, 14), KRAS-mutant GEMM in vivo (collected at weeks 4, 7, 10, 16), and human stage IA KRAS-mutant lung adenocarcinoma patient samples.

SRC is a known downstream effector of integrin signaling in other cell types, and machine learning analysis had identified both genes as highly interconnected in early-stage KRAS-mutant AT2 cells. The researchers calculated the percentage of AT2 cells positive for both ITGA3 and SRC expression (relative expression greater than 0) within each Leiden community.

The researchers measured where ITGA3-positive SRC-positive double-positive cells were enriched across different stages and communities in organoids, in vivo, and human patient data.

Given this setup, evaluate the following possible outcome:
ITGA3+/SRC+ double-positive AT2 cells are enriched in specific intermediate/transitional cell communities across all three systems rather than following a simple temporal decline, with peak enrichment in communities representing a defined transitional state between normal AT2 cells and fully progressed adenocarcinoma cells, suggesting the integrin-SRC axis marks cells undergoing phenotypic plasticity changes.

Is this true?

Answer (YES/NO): NO